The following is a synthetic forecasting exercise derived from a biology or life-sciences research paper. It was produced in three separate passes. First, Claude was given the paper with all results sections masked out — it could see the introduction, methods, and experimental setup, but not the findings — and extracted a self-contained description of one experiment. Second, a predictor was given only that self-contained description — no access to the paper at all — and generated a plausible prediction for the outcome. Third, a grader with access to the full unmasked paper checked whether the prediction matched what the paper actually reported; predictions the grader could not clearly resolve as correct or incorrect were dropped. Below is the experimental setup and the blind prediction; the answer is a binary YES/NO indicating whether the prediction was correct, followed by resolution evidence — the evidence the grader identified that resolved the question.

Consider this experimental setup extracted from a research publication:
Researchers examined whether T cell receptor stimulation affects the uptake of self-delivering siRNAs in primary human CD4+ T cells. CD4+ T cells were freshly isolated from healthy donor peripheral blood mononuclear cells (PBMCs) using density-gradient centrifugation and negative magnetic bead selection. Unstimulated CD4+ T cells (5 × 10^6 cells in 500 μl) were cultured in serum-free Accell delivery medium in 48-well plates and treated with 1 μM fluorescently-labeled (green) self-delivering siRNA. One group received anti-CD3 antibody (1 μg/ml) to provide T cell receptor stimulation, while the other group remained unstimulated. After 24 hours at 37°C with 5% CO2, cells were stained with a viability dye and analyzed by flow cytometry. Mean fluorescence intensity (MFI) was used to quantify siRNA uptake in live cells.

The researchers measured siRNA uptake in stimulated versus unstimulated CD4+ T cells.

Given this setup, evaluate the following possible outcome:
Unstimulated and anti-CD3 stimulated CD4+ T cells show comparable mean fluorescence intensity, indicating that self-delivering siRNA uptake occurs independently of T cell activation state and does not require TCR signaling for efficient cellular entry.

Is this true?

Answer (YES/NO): YES